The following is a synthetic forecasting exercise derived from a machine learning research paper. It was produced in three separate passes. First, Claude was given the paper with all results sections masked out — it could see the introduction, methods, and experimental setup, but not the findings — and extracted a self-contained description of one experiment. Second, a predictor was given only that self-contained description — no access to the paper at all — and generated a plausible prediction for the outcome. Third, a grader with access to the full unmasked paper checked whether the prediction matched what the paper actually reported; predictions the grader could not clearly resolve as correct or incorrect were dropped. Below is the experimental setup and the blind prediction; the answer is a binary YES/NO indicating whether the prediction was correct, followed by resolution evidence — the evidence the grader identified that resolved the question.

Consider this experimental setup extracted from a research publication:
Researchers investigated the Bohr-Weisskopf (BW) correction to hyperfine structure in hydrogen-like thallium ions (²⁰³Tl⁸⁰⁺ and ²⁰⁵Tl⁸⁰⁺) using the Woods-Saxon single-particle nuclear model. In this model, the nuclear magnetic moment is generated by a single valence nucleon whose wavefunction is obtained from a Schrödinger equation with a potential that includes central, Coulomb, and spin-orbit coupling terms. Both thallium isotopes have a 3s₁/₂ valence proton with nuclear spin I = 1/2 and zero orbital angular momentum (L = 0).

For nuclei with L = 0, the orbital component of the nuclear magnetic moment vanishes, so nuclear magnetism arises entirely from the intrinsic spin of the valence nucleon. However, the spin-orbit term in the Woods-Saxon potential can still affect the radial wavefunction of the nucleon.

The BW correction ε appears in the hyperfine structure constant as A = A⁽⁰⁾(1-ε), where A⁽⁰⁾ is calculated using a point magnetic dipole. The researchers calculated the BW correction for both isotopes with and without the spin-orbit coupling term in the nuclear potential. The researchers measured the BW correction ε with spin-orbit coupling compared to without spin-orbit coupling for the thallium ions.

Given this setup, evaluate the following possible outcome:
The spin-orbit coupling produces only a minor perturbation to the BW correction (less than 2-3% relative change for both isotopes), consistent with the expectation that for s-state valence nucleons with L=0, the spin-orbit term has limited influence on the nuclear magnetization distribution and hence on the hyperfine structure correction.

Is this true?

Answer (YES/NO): YES